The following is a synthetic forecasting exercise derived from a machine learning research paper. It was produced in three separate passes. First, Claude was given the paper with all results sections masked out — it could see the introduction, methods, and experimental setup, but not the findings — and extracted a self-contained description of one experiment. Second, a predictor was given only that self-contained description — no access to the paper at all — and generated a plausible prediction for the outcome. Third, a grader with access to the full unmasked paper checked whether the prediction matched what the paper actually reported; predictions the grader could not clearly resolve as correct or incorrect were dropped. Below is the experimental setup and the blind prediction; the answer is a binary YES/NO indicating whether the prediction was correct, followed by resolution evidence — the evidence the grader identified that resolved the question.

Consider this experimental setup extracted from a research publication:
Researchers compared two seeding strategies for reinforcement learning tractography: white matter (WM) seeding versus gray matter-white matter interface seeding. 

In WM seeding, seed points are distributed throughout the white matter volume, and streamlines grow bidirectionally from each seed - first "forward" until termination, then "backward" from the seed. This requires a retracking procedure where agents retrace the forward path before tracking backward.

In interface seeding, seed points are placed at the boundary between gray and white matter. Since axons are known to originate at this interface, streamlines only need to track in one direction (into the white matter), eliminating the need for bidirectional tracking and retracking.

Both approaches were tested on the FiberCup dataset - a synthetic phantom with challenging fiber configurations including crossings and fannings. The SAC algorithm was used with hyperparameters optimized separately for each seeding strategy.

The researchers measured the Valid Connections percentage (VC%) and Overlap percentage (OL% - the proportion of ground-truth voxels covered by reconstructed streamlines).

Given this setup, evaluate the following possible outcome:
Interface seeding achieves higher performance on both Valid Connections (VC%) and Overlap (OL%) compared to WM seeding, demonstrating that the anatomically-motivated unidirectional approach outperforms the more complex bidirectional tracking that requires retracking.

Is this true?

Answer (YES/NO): NO